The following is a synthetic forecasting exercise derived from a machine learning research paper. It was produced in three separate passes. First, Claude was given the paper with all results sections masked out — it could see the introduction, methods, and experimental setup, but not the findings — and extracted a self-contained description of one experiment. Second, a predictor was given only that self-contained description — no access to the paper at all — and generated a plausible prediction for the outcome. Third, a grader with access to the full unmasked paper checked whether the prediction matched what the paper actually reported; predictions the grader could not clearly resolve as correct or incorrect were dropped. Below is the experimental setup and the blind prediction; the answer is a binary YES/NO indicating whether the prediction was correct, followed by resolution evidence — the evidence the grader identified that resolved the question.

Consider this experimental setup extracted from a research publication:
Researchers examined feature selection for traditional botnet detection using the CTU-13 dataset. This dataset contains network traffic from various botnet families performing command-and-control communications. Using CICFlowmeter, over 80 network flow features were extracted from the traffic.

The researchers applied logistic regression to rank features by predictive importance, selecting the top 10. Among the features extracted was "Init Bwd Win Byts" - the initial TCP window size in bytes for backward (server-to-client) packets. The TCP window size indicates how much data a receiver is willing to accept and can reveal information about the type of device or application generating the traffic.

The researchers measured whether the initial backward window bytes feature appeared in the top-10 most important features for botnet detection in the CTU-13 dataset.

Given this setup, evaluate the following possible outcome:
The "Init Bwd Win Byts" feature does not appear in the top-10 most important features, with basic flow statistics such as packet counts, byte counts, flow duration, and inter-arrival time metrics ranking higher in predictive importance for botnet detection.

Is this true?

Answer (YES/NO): NO